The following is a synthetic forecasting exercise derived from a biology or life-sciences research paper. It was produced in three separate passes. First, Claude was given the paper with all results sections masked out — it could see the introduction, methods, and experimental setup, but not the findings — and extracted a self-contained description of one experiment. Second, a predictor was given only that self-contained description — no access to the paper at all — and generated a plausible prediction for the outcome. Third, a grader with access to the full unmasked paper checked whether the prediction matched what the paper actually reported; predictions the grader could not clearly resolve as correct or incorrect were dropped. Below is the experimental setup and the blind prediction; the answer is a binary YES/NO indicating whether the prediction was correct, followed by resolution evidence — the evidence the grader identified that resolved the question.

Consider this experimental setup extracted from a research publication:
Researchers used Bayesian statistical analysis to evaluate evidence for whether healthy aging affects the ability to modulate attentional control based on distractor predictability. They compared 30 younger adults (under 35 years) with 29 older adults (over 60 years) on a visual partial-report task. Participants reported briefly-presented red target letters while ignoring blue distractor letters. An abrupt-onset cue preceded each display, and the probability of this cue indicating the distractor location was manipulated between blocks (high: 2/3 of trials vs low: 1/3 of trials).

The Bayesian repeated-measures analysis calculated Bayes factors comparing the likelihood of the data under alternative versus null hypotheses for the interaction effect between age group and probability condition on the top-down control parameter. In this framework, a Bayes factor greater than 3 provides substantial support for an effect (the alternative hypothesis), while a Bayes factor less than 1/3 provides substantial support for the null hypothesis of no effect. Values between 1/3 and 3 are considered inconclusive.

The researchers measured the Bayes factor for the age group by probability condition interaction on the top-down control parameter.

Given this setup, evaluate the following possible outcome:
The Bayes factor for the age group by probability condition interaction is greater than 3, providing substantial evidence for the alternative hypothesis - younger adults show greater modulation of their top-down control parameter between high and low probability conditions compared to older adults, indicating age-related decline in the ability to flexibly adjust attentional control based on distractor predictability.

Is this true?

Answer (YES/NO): NO